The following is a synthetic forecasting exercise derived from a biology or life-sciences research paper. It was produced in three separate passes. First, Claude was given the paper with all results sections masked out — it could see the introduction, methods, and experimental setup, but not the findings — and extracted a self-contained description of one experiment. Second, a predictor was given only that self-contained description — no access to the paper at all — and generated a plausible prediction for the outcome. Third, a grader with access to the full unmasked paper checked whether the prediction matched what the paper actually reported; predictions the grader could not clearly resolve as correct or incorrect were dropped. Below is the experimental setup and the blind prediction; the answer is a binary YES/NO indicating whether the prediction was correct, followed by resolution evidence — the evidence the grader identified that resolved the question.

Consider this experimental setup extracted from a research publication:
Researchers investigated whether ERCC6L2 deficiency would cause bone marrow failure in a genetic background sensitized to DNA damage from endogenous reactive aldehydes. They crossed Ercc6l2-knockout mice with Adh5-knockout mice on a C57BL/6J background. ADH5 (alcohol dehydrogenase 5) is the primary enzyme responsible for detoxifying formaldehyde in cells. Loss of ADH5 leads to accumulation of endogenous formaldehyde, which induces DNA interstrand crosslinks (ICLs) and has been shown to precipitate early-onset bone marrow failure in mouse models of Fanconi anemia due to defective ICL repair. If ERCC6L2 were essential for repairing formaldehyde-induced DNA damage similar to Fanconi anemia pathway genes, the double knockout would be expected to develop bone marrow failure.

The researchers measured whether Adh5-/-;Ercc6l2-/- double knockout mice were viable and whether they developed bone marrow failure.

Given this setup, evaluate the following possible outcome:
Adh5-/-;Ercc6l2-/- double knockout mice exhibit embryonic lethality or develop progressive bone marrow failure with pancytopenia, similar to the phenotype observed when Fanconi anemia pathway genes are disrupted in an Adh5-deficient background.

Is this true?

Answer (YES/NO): NO